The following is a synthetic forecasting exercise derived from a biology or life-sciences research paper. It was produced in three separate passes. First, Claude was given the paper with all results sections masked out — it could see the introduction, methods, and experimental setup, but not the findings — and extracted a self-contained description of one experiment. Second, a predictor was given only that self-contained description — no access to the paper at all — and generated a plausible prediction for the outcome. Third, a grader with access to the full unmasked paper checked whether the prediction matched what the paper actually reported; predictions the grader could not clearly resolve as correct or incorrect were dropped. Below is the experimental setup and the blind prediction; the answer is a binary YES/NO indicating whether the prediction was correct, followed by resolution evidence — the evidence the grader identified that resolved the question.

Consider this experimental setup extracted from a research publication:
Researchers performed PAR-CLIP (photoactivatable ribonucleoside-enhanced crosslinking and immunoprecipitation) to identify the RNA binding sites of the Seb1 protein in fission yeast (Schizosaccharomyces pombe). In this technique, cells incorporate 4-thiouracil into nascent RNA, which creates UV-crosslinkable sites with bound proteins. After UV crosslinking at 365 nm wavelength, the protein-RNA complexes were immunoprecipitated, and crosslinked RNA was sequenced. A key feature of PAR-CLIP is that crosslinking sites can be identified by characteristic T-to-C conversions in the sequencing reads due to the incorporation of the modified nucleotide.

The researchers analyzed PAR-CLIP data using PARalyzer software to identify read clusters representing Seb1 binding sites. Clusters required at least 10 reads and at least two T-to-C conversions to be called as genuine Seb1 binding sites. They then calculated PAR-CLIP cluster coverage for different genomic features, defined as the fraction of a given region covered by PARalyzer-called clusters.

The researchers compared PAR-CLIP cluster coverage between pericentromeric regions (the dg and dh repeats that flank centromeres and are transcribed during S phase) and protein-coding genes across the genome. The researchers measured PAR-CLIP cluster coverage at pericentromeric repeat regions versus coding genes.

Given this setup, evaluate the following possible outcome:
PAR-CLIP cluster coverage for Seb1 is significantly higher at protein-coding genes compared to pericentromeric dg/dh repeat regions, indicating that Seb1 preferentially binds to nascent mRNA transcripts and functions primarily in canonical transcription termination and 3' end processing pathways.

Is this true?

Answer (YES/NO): NO